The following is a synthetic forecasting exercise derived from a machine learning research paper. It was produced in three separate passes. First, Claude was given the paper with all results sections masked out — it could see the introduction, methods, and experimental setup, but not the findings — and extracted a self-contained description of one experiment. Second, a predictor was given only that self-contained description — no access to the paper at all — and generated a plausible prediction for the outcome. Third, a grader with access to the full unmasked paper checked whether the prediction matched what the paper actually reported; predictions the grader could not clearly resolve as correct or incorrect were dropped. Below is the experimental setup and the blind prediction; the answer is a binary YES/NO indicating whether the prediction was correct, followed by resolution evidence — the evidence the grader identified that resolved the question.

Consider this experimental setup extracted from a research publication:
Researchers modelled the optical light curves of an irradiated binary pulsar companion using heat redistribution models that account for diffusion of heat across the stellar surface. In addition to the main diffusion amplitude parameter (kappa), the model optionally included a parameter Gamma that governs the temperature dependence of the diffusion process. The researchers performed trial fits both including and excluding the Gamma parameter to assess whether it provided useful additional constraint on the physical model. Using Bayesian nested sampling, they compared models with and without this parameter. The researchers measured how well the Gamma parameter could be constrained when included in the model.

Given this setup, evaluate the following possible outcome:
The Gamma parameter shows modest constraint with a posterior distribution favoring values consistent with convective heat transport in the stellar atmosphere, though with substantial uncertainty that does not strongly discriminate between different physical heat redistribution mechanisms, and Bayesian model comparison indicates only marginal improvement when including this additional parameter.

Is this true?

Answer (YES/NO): NO